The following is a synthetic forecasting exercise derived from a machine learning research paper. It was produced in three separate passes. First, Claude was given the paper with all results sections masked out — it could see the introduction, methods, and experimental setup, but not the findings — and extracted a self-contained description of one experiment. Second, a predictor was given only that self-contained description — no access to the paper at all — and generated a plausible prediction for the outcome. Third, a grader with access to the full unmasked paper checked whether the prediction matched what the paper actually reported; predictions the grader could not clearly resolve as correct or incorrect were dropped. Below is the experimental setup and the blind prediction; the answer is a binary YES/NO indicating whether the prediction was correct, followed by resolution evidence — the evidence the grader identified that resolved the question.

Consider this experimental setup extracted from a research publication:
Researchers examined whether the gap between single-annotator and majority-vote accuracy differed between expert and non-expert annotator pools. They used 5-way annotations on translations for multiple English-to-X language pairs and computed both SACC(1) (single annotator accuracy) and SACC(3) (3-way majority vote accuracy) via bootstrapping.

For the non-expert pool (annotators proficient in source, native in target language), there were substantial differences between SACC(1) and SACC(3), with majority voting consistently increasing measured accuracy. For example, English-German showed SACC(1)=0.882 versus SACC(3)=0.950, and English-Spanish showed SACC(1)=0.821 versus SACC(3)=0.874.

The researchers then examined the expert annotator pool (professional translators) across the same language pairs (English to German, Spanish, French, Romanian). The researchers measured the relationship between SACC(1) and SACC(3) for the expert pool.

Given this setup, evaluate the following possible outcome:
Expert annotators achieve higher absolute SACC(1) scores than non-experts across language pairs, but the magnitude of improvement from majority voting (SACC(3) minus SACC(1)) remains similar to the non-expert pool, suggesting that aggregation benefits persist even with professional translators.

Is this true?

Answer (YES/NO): NO